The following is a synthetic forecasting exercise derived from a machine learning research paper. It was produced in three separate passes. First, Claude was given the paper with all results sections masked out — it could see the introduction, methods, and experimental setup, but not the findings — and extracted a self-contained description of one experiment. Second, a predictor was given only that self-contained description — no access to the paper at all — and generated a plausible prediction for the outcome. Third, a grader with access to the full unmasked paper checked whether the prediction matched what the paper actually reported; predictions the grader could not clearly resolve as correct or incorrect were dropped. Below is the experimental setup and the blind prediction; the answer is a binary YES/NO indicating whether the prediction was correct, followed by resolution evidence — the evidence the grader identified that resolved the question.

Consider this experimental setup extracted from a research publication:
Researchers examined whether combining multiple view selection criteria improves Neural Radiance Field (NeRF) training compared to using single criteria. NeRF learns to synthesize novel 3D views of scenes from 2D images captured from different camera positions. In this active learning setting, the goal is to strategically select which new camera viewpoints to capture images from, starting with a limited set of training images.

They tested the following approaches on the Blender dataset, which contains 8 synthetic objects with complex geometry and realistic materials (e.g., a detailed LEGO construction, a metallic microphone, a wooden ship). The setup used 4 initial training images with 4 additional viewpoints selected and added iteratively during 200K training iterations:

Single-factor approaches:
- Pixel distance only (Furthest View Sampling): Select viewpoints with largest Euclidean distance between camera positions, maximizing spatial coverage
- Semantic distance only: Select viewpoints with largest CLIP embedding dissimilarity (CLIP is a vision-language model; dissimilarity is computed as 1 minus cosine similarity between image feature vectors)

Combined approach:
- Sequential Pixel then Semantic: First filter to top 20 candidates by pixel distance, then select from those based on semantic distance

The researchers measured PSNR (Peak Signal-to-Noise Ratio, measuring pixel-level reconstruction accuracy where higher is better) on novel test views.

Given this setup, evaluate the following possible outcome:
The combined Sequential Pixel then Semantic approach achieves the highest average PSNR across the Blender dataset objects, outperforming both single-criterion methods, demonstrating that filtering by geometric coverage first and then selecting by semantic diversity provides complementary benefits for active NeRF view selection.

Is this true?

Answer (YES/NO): YES